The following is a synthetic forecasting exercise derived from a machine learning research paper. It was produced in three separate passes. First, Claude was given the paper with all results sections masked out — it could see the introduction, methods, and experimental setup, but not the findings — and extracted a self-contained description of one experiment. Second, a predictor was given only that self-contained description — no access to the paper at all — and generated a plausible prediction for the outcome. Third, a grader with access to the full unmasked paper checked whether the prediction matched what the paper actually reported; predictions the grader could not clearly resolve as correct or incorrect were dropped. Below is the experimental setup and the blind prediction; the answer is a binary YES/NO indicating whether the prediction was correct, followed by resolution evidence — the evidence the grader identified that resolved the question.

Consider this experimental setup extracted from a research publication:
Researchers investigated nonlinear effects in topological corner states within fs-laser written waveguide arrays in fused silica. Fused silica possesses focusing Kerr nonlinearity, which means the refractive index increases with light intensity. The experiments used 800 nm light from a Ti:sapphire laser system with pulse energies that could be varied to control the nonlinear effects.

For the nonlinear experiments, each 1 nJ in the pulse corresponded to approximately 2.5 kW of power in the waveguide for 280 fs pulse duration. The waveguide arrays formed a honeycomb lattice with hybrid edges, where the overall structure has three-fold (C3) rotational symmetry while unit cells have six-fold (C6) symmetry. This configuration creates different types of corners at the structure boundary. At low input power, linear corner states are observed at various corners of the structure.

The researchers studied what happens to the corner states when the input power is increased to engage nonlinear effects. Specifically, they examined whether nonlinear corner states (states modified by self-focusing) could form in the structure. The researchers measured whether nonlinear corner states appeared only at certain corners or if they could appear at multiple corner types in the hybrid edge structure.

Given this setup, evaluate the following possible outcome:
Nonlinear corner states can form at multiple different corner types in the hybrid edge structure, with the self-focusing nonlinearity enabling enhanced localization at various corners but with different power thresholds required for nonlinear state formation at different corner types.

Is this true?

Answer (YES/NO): NO